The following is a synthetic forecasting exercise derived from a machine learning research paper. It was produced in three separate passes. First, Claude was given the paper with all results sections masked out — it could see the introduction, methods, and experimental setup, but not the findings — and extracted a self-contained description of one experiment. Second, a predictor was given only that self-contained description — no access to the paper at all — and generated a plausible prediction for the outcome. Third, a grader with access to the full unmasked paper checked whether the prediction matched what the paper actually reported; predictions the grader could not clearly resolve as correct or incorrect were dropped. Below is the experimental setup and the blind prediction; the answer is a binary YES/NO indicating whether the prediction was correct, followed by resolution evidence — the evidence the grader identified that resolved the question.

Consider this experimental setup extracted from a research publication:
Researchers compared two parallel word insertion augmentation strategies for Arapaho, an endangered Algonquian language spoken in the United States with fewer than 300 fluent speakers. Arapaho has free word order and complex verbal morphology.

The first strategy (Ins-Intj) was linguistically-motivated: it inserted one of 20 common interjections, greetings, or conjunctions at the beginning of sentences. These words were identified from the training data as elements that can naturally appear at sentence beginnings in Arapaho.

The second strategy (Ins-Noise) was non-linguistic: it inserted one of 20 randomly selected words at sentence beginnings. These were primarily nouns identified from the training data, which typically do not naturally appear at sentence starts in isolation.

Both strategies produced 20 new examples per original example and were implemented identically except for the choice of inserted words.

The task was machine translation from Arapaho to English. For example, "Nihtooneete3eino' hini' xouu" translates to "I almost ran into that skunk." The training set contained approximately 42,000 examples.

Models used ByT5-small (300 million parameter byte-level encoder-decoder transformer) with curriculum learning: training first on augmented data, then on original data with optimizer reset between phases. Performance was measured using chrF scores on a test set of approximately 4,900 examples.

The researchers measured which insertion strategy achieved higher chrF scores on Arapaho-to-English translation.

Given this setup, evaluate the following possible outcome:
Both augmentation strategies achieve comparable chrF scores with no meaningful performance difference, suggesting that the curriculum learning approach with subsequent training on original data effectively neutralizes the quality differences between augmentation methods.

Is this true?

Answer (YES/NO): NO